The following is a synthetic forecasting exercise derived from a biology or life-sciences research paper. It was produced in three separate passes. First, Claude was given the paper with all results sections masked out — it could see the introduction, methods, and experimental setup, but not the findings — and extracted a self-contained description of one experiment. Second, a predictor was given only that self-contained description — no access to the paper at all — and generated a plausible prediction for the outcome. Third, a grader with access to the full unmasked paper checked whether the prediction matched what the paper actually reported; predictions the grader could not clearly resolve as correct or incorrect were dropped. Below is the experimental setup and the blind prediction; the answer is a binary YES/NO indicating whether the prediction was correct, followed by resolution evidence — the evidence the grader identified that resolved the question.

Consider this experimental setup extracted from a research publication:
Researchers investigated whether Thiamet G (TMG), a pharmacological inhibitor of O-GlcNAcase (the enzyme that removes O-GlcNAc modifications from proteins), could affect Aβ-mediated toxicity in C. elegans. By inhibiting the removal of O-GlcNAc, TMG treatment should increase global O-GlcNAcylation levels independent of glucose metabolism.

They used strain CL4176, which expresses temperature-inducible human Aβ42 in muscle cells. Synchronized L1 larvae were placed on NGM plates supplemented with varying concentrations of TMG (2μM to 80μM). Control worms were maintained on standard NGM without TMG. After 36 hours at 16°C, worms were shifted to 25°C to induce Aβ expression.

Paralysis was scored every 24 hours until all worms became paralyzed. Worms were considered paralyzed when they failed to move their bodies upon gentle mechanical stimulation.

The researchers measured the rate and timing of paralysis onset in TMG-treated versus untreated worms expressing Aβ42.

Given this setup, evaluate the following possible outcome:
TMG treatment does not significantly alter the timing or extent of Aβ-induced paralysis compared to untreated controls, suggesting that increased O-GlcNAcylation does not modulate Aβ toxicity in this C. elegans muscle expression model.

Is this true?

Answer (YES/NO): NO